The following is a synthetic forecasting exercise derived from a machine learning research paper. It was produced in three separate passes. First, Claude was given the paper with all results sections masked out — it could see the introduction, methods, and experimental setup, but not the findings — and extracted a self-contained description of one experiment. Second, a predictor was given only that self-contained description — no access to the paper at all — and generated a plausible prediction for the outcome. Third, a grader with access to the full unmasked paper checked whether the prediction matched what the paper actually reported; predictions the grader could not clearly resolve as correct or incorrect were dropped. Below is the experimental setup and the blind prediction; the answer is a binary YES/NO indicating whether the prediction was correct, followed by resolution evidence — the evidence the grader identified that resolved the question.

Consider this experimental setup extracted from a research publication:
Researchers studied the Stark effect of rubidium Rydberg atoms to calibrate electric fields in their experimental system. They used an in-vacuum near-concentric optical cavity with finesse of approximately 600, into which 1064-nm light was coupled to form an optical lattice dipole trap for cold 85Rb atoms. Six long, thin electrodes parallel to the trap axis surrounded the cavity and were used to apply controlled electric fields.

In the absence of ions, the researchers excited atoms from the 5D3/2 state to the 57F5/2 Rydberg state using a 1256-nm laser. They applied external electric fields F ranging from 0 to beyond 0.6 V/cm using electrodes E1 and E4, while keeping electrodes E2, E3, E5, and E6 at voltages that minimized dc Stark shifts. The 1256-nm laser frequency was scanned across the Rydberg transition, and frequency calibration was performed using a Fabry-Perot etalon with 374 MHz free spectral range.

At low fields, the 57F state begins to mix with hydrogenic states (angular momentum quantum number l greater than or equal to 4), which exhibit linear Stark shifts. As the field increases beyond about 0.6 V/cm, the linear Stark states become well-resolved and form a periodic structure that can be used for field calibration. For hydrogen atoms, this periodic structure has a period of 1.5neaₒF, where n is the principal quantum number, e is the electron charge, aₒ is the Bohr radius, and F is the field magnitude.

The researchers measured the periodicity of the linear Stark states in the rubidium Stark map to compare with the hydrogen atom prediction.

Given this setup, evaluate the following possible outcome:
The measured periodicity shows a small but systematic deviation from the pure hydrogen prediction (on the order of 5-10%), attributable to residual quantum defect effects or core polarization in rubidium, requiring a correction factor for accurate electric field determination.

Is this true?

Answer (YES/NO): NO